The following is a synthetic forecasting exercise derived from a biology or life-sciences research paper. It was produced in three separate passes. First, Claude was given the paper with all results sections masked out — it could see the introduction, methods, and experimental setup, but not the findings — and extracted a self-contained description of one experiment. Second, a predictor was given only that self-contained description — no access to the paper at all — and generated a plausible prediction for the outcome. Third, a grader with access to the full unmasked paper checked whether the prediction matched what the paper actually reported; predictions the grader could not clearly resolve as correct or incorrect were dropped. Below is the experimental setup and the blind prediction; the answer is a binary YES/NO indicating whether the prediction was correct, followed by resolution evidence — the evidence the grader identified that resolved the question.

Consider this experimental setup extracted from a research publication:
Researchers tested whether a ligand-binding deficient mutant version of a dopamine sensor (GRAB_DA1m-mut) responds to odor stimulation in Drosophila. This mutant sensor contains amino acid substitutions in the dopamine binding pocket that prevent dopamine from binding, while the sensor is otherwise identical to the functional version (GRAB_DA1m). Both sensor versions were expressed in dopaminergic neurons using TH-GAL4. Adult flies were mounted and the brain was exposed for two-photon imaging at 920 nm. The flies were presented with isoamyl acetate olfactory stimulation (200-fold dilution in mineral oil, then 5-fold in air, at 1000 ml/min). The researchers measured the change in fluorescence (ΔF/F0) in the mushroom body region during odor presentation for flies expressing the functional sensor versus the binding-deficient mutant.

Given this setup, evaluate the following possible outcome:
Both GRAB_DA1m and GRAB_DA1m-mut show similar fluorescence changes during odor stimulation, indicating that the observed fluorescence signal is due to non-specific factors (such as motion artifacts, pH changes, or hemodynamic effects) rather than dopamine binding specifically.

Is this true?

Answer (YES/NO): NO